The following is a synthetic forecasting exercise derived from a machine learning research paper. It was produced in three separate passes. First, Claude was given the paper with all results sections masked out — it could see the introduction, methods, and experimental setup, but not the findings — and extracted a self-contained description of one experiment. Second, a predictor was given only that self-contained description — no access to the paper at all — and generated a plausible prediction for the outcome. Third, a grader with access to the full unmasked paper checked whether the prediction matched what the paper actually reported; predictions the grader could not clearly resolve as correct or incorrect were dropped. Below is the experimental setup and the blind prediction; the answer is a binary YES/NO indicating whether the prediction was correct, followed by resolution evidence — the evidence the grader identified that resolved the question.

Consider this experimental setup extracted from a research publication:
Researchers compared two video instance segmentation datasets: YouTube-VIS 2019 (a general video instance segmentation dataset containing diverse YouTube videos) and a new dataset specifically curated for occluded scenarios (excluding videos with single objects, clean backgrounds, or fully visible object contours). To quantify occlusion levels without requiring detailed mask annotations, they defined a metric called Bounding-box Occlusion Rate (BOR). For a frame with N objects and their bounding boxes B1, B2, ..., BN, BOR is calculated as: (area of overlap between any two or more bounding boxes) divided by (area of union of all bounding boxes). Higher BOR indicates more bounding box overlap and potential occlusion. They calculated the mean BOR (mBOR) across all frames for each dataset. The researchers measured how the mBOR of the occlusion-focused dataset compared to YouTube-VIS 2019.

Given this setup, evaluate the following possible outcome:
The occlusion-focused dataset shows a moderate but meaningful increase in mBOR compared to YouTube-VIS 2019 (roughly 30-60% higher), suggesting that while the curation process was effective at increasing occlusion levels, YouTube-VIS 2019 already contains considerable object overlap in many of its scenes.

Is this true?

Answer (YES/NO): NO